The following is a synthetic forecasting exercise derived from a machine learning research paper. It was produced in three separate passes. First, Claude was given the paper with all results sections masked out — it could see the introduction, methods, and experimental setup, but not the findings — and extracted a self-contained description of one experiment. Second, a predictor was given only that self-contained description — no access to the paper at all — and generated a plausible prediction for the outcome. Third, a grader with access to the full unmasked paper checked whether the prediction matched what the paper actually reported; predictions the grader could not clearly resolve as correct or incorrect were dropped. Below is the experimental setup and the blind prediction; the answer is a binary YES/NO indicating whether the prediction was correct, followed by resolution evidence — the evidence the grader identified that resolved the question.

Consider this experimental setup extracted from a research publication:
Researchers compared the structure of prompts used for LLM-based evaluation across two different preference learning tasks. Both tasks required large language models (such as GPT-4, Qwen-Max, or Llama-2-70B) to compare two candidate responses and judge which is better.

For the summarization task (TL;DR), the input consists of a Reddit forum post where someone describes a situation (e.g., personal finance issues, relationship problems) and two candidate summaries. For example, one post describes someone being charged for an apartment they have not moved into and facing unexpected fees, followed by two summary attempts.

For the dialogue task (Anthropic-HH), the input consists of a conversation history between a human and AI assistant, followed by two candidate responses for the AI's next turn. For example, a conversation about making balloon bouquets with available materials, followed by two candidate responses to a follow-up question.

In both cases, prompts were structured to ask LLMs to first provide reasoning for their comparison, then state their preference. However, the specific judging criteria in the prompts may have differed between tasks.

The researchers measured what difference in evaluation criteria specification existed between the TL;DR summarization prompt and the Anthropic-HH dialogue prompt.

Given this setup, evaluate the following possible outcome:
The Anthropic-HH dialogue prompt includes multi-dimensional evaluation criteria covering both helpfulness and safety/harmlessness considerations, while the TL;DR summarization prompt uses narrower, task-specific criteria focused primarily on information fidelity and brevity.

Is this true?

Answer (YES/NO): NO